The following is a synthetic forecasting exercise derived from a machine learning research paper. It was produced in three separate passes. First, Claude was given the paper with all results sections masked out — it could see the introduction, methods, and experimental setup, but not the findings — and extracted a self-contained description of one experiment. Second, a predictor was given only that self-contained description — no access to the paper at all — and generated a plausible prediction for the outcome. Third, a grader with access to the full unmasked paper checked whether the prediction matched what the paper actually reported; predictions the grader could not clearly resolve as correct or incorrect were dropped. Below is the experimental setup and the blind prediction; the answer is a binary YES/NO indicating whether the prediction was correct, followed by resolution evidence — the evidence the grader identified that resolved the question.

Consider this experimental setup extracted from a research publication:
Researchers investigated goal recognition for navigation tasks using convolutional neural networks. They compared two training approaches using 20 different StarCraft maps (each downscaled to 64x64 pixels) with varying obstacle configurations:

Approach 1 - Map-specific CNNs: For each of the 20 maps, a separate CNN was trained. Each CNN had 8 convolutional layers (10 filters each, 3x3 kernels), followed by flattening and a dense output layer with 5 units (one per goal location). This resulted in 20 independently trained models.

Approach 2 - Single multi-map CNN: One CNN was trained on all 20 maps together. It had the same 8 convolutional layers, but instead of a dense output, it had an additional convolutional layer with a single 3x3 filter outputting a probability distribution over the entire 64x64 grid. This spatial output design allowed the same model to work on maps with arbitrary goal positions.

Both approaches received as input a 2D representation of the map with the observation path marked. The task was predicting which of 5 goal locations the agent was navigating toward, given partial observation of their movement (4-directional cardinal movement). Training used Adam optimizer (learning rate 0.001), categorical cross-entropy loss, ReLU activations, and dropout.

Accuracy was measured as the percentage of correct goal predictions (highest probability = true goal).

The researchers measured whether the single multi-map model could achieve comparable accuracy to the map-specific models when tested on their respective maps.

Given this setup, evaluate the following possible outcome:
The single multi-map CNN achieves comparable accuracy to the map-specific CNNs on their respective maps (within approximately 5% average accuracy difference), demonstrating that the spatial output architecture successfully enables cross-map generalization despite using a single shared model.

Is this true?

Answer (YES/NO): NO